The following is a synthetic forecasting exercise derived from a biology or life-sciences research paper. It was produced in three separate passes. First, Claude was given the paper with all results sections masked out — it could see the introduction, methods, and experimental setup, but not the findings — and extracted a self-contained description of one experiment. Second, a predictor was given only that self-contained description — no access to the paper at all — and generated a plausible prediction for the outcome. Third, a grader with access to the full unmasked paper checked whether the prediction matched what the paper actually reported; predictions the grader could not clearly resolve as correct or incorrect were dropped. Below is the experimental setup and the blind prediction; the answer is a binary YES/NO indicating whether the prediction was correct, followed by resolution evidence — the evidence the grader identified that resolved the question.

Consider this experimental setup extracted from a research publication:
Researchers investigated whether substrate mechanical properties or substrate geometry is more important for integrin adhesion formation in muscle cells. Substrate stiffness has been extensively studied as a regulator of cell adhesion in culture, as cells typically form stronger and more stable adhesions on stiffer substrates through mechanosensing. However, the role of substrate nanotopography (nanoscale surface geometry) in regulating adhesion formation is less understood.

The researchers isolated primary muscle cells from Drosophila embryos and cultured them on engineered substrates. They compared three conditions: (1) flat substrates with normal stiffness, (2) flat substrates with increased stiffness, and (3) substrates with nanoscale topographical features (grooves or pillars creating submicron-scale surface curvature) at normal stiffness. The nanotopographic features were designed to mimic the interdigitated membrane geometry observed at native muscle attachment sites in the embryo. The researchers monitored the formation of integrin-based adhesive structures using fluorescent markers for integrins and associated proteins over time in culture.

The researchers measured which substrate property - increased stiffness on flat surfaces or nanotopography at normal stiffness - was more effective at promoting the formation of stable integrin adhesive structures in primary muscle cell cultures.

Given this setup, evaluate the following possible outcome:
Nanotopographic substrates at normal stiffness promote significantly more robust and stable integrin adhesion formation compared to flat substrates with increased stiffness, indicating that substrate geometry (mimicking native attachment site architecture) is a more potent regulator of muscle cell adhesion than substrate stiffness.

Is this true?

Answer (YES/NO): YES